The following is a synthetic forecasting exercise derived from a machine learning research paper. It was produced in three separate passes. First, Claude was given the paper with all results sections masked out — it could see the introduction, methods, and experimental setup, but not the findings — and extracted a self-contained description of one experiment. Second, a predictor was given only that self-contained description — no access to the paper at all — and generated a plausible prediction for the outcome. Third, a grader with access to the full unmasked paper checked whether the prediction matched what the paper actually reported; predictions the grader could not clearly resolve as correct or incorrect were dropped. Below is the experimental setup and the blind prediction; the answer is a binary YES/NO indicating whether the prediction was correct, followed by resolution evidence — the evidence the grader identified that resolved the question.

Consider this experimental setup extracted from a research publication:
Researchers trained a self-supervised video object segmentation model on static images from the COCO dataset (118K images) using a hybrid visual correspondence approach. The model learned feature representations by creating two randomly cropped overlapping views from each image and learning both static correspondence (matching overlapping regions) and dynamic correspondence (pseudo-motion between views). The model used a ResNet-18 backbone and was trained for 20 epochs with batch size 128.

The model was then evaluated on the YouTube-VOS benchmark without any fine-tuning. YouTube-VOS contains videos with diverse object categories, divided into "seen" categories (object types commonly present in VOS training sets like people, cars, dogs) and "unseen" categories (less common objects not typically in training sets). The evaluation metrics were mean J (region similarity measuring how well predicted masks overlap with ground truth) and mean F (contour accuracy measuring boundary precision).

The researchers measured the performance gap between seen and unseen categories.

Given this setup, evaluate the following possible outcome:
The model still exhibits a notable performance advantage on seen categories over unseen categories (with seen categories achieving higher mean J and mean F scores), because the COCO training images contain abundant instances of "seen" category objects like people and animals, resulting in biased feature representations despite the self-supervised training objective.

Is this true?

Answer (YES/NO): NO